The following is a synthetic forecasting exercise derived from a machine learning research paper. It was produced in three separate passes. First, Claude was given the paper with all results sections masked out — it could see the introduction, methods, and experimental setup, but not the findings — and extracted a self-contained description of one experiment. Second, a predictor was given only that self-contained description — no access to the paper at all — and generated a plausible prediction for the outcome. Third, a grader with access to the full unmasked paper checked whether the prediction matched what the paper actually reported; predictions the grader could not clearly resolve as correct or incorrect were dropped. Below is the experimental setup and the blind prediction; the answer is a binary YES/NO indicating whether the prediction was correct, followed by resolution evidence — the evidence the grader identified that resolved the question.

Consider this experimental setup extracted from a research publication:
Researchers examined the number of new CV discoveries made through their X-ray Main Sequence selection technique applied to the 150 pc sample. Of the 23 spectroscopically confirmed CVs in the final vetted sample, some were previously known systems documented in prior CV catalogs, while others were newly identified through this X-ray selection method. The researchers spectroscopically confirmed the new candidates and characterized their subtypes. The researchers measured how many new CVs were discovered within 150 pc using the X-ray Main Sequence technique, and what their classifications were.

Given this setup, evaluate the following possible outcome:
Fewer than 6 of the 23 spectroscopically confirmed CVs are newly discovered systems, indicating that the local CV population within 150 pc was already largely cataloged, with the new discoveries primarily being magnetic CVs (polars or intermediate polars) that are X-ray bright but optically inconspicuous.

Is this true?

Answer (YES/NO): NO